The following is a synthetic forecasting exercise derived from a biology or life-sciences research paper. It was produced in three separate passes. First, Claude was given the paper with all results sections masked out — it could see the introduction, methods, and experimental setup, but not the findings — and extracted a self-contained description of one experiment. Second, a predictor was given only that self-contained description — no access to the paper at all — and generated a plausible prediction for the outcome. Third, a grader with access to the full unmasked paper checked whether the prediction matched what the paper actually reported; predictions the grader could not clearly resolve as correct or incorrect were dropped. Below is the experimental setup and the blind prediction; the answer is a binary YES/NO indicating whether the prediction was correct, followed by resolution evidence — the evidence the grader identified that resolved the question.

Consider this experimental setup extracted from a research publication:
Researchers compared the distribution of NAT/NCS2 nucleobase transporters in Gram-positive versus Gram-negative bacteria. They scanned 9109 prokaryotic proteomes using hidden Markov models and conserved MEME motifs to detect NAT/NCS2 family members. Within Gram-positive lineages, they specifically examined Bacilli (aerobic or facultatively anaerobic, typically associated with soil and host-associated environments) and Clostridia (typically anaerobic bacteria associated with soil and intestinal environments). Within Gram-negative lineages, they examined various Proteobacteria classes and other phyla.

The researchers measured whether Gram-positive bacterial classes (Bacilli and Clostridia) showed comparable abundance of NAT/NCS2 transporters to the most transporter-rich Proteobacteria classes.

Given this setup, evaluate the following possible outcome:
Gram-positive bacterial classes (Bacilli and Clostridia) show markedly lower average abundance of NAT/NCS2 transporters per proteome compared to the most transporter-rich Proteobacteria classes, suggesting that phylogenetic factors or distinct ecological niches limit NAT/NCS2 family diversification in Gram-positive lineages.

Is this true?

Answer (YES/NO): NO